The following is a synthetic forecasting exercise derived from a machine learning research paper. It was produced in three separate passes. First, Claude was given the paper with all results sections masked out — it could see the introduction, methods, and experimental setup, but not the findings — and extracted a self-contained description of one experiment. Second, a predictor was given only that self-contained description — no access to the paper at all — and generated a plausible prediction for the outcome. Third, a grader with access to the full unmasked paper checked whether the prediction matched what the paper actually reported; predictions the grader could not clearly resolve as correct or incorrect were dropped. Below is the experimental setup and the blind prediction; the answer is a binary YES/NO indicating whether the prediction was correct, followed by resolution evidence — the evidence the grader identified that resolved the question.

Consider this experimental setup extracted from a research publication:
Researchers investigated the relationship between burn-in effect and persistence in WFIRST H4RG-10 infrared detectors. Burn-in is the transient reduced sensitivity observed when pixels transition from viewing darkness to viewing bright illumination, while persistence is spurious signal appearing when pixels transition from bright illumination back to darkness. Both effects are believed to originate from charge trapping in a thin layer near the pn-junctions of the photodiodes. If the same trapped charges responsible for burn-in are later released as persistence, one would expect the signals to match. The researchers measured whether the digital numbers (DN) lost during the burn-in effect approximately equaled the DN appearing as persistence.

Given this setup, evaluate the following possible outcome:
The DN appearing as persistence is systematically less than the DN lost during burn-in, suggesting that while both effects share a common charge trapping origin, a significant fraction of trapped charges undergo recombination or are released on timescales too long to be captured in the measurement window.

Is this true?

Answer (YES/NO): NO